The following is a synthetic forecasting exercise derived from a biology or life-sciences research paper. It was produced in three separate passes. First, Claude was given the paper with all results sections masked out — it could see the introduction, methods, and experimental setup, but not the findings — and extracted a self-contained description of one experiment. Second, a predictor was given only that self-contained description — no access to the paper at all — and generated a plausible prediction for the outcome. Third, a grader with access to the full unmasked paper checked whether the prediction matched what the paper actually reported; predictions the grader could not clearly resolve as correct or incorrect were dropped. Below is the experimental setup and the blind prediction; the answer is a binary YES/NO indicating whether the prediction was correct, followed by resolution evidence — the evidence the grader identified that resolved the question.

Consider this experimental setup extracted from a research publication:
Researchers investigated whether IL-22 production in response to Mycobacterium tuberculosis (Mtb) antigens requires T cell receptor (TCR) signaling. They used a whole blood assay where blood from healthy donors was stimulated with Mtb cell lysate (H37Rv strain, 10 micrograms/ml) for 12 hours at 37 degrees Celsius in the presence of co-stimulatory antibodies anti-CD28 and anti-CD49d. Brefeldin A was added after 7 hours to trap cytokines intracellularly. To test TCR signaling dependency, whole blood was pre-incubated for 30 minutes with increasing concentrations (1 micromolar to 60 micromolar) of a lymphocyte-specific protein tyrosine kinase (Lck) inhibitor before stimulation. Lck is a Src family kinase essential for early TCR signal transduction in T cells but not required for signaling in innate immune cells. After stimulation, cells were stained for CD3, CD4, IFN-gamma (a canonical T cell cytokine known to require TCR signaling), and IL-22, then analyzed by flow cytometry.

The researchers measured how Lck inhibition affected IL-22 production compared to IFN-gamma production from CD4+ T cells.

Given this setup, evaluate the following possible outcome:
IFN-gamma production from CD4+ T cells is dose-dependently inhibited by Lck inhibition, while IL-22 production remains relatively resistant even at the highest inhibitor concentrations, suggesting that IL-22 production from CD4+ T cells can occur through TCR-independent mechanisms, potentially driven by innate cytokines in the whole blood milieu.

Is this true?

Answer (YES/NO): NO